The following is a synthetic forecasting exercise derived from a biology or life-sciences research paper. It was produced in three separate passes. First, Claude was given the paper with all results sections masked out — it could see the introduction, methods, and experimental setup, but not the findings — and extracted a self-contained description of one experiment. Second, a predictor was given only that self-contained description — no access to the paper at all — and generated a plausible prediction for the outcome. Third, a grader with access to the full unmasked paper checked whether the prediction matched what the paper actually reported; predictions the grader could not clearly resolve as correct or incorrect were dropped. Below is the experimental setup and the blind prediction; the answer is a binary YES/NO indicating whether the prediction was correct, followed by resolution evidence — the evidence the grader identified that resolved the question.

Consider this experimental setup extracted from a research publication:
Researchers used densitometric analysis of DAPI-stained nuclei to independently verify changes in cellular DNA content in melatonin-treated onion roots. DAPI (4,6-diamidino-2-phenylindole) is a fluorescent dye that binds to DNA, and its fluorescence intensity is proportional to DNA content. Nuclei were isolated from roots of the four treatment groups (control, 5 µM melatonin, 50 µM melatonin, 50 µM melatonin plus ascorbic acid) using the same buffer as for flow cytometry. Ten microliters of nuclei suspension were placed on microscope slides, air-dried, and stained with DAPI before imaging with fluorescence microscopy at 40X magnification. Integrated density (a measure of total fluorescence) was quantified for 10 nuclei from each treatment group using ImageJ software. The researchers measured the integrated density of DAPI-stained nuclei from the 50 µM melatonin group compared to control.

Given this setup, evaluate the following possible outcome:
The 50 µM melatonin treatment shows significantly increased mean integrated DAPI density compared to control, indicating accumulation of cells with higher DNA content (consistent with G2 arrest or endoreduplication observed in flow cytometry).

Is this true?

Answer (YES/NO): YES